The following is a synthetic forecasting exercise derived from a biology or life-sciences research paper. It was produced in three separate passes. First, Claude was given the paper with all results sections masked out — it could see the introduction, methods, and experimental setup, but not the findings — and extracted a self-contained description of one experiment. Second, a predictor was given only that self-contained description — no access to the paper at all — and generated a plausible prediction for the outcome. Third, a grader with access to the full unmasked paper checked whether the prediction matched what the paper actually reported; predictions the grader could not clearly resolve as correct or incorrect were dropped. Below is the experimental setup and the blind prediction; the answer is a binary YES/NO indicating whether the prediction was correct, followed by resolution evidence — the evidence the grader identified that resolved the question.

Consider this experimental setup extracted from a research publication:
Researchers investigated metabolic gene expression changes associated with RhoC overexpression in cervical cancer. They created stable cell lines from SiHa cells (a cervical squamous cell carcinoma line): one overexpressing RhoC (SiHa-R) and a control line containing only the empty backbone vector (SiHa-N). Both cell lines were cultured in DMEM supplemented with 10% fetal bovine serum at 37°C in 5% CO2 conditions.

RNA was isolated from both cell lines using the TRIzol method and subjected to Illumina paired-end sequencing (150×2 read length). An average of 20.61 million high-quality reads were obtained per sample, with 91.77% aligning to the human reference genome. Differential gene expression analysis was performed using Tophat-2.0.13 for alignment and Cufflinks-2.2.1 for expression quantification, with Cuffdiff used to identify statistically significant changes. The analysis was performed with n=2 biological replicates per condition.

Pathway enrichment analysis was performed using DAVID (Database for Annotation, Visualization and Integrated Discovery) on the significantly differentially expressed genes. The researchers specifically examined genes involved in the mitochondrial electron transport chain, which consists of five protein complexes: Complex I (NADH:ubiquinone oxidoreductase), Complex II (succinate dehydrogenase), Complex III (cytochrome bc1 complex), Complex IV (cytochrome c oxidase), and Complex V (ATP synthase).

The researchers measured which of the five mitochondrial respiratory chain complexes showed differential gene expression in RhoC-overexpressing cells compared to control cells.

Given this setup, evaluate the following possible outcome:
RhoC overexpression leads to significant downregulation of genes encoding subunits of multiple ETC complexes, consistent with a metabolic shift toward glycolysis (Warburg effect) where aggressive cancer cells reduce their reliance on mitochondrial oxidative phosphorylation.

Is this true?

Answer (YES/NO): NO